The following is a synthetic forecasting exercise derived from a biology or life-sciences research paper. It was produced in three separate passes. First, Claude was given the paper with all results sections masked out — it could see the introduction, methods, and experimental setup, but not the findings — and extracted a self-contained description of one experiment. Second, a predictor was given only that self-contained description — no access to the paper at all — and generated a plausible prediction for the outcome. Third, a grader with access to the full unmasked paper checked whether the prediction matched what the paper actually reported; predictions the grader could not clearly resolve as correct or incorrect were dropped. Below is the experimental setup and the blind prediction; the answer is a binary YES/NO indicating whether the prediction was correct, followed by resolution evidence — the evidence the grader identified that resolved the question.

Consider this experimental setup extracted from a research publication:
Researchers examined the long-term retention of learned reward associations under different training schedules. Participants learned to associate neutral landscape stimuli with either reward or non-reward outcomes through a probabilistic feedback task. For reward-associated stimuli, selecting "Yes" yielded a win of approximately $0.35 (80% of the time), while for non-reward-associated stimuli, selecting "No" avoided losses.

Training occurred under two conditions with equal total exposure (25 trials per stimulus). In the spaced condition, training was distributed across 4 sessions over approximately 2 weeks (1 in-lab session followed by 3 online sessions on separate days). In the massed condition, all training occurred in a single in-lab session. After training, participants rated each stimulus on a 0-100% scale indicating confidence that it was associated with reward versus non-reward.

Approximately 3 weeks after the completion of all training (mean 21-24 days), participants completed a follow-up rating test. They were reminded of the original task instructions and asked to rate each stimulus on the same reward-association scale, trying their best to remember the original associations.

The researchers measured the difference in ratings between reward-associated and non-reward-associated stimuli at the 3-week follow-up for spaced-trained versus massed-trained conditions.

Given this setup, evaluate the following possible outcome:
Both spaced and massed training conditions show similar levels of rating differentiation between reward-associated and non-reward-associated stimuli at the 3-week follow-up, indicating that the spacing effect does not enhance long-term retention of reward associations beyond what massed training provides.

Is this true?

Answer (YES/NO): NO